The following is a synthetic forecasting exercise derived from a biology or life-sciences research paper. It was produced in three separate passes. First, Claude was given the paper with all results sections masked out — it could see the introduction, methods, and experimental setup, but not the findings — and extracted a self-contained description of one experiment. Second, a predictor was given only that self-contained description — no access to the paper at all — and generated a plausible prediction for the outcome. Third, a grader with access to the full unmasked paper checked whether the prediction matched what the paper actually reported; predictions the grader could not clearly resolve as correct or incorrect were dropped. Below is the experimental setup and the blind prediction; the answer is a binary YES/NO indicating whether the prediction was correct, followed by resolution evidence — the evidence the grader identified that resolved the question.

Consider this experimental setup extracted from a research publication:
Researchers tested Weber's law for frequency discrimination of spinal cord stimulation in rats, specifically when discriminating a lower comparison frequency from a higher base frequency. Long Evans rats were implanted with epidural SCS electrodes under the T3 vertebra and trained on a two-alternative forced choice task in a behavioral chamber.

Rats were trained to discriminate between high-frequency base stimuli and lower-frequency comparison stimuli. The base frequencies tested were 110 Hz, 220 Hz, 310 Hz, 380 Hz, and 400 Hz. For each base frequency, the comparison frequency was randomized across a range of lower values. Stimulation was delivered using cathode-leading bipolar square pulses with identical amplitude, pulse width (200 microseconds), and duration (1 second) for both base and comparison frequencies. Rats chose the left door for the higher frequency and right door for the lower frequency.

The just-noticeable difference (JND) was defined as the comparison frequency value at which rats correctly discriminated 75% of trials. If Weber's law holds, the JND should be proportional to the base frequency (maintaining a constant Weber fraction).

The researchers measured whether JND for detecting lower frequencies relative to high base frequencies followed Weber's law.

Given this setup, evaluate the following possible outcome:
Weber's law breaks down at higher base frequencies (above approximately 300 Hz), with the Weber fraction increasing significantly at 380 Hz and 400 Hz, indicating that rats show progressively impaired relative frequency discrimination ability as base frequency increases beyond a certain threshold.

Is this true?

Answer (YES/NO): NO